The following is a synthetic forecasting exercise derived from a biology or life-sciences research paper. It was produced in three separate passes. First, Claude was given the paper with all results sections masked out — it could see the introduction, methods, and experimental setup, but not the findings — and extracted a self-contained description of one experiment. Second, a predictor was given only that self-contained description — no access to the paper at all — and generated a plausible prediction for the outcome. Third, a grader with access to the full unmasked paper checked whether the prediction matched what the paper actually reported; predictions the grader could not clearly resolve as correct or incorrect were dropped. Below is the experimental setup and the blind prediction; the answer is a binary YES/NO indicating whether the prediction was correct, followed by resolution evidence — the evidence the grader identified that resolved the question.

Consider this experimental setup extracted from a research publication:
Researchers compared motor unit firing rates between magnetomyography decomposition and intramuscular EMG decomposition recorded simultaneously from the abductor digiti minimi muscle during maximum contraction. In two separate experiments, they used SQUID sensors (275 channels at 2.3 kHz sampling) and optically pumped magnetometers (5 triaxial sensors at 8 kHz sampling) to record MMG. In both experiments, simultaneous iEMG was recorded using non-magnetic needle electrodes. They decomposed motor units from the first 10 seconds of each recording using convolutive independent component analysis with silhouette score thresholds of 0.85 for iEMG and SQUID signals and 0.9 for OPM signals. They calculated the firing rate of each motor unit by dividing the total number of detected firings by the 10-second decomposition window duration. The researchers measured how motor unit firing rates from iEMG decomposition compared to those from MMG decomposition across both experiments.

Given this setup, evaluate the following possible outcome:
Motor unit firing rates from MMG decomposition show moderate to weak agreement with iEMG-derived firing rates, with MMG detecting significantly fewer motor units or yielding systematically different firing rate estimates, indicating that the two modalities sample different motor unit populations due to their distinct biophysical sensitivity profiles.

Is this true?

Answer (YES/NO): NO